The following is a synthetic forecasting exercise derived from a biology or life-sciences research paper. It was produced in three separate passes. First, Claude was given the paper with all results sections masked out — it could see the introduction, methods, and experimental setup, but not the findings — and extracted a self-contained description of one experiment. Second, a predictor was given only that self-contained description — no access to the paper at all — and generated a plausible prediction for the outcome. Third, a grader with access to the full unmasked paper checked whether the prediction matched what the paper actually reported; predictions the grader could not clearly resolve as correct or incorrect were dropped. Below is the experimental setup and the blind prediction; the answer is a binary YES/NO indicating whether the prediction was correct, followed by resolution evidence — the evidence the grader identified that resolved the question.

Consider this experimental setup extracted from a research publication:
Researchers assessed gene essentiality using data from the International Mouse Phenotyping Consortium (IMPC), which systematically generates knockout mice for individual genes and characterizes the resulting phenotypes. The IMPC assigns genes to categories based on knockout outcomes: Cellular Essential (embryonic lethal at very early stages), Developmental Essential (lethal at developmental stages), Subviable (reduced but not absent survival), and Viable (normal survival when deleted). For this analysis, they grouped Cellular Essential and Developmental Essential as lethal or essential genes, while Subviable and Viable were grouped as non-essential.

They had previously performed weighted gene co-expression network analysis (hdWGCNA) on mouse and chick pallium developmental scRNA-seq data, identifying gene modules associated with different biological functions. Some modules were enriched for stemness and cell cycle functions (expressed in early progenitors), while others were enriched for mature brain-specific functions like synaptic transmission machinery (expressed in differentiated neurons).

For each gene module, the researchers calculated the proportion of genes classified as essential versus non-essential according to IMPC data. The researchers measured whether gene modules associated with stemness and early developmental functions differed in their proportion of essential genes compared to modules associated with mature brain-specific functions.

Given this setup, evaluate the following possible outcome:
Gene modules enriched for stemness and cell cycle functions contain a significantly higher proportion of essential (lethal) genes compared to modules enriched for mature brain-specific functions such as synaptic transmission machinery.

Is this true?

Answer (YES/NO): YES